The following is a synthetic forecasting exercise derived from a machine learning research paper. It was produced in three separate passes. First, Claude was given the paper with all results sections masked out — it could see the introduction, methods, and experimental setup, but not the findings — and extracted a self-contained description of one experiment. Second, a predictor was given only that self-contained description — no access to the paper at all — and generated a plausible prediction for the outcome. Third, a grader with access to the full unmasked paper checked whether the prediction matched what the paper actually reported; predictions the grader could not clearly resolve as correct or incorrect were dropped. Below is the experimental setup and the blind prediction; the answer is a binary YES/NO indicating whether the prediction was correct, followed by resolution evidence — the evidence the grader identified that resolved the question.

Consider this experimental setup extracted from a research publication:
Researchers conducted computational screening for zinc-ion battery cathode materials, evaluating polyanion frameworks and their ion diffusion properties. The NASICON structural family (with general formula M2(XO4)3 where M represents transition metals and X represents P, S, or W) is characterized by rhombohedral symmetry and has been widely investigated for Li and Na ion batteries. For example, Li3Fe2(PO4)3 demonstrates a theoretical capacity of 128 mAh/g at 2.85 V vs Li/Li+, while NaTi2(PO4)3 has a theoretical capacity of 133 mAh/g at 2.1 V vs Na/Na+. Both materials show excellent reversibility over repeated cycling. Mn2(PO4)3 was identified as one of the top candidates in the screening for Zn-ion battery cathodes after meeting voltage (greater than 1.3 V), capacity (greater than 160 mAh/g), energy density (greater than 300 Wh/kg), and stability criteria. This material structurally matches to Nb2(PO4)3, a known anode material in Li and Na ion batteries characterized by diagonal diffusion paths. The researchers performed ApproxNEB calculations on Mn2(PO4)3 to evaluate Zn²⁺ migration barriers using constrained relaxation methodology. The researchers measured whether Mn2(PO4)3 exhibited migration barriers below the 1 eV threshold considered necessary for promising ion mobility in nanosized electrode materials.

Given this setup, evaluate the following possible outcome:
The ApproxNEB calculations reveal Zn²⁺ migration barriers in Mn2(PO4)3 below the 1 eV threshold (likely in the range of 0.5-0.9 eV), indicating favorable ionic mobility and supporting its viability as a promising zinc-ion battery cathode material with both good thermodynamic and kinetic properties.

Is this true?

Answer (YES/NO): YES